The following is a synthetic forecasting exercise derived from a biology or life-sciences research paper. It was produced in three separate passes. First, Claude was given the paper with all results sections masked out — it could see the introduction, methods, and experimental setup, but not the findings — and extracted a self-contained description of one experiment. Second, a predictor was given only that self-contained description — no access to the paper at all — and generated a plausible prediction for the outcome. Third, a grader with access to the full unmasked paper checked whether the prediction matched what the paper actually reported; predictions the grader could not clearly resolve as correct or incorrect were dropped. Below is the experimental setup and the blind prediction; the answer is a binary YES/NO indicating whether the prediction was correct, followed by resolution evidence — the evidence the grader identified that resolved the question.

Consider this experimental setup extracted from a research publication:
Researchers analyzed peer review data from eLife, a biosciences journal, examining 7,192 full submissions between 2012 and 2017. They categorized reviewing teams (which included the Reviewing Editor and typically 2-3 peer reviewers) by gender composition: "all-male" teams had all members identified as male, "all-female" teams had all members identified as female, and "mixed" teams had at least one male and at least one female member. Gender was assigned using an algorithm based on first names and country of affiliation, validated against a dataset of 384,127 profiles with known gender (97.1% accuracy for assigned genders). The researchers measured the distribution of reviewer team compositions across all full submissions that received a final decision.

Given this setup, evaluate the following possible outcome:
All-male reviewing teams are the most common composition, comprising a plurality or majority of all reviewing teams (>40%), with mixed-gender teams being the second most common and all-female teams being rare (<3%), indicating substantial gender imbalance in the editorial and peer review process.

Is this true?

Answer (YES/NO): NO